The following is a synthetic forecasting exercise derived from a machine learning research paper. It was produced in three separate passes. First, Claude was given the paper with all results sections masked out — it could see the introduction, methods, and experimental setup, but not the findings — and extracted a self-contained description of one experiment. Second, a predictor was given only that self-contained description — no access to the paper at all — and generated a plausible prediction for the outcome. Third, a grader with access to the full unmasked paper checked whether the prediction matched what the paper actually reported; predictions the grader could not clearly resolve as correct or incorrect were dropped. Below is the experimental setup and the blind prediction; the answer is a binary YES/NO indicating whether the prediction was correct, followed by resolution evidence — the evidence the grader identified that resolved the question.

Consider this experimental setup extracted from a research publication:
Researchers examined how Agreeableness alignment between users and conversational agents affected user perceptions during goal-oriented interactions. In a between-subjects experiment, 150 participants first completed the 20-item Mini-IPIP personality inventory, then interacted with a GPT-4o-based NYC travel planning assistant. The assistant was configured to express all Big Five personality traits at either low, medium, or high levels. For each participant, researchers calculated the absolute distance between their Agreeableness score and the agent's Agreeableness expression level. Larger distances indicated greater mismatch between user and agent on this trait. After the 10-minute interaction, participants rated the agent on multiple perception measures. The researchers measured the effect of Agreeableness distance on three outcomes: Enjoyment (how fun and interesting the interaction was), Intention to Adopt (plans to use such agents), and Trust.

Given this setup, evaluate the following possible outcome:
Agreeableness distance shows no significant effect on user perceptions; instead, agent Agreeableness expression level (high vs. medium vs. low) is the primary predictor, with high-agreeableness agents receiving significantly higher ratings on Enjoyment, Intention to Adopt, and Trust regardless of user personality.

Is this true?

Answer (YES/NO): NO